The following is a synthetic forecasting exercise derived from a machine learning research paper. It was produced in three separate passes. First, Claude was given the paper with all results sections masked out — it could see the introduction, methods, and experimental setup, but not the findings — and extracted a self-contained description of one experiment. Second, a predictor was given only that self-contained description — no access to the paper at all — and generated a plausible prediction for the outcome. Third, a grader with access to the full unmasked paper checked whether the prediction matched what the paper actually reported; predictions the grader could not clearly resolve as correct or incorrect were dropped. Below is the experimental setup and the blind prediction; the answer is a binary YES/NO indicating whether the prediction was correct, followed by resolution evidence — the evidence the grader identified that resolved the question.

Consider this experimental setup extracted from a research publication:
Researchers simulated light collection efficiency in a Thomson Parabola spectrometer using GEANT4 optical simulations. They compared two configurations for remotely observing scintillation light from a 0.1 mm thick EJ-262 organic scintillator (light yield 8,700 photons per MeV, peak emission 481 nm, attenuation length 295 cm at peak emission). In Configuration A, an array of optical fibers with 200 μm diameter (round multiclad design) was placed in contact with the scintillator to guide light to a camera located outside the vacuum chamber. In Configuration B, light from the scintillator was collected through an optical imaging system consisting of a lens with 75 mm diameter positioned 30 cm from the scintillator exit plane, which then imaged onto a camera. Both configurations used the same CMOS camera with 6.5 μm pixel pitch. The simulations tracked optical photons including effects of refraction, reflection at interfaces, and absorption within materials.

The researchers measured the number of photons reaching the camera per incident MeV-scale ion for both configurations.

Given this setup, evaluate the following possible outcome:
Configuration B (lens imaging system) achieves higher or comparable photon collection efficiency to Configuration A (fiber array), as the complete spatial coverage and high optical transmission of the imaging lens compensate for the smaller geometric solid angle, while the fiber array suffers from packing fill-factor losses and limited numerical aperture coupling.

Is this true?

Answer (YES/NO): NO